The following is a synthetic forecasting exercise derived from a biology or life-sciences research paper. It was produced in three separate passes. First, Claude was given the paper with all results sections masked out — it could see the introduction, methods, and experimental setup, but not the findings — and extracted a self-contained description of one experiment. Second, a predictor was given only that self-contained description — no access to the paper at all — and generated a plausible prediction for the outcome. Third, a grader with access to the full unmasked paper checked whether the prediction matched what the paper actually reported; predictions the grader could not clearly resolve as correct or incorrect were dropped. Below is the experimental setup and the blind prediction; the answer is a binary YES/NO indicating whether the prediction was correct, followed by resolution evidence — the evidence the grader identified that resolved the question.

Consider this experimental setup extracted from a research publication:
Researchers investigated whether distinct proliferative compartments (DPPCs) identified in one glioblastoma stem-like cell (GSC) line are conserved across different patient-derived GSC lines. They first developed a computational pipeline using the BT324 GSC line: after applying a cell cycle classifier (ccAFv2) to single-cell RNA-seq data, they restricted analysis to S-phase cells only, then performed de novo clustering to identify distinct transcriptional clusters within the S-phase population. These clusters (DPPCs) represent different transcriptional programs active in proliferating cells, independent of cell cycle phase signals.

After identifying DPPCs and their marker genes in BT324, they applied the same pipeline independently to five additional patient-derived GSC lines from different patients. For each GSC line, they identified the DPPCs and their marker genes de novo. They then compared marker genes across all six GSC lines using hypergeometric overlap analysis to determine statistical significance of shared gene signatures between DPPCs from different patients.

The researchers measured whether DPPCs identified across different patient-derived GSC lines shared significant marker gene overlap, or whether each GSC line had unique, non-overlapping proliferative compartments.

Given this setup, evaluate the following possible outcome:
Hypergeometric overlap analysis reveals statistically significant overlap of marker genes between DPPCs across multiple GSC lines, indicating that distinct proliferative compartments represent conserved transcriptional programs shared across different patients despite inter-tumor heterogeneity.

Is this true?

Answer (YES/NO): YES